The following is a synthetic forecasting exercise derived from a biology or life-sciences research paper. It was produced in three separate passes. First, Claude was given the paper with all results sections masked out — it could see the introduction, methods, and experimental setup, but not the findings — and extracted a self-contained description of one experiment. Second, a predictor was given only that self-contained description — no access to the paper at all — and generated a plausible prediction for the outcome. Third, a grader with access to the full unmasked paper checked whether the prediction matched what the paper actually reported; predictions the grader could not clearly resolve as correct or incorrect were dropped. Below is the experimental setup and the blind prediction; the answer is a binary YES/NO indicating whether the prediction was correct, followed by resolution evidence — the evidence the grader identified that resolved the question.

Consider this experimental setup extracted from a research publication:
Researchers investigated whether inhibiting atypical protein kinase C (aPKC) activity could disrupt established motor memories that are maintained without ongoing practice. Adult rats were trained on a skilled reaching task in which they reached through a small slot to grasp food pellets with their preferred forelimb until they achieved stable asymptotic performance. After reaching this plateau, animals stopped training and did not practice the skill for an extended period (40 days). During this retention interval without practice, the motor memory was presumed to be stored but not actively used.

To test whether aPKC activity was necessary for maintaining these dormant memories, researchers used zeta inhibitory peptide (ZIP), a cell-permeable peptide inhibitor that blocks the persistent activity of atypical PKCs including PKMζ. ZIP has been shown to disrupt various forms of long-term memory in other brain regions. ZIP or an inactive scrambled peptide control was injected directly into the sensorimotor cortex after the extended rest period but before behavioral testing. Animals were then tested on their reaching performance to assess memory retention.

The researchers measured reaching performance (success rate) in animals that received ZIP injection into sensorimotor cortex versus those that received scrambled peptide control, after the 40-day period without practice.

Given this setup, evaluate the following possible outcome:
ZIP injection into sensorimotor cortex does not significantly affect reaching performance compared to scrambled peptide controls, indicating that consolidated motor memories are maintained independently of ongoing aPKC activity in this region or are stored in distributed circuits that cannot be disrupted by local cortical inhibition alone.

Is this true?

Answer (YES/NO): NO